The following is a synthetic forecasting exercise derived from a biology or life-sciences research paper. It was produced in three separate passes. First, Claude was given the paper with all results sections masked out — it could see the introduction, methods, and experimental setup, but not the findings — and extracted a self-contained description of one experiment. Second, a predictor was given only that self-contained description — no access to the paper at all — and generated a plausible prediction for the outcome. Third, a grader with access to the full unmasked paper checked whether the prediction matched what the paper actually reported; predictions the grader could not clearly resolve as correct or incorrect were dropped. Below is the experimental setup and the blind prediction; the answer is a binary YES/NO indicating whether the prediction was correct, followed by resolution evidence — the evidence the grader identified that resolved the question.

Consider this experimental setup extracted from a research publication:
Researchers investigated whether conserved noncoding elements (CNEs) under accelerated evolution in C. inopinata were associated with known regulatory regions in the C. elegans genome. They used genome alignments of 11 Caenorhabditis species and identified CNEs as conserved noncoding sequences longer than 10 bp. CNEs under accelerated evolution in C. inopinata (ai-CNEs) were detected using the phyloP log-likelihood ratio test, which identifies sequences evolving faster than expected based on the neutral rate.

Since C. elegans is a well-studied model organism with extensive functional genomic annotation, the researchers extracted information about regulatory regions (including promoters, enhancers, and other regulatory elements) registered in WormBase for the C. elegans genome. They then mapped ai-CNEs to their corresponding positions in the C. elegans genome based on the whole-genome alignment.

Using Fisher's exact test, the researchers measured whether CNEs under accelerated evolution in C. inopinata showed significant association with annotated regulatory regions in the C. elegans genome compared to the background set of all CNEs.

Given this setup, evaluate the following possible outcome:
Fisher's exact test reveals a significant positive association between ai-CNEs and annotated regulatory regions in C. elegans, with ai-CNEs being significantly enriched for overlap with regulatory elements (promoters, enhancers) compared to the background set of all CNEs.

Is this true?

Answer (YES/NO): NO